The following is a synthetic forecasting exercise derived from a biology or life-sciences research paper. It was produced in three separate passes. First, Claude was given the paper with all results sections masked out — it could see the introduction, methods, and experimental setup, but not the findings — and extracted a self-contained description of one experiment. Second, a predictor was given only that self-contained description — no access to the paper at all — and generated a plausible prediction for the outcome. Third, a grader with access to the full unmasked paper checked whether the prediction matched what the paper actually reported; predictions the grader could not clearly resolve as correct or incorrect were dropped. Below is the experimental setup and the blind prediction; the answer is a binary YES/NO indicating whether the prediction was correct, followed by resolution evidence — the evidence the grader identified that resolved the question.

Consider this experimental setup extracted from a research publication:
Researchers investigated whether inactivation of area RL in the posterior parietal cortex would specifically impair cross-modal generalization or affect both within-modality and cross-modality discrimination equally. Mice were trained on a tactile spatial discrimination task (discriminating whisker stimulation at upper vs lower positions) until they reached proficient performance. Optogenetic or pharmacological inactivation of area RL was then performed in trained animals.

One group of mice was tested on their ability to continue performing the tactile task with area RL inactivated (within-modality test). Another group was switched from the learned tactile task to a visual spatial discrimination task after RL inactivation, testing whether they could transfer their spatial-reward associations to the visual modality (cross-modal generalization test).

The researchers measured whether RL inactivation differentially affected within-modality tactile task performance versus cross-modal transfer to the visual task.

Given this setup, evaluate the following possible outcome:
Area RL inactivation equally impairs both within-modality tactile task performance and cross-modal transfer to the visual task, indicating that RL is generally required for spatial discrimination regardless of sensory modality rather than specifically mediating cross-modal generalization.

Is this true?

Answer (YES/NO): NO